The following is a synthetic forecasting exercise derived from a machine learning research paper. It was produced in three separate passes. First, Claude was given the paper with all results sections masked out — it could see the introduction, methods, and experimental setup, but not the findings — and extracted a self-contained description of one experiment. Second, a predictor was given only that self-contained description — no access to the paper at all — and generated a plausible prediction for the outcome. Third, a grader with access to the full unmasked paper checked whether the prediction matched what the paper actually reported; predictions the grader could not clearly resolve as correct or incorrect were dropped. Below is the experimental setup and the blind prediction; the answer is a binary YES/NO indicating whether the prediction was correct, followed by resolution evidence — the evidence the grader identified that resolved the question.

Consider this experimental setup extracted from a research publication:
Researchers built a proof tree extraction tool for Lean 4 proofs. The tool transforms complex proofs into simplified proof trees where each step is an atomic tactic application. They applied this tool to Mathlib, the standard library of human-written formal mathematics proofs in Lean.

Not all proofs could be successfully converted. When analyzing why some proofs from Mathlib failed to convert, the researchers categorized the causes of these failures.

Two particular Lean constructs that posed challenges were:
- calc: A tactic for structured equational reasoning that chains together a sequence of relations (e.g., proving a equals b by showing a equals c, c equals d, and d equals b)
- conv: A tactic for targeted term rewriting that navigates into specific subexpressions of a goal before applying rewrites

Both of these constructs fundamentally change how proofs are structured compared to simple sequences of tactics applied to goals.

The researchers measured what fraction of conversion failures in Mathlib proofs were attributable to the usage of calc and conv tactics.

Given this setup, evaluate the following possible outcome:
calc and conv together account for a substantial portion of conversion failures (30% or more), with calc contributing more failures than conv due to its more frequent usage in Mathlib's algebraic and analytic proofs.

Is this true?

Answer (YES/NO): NO